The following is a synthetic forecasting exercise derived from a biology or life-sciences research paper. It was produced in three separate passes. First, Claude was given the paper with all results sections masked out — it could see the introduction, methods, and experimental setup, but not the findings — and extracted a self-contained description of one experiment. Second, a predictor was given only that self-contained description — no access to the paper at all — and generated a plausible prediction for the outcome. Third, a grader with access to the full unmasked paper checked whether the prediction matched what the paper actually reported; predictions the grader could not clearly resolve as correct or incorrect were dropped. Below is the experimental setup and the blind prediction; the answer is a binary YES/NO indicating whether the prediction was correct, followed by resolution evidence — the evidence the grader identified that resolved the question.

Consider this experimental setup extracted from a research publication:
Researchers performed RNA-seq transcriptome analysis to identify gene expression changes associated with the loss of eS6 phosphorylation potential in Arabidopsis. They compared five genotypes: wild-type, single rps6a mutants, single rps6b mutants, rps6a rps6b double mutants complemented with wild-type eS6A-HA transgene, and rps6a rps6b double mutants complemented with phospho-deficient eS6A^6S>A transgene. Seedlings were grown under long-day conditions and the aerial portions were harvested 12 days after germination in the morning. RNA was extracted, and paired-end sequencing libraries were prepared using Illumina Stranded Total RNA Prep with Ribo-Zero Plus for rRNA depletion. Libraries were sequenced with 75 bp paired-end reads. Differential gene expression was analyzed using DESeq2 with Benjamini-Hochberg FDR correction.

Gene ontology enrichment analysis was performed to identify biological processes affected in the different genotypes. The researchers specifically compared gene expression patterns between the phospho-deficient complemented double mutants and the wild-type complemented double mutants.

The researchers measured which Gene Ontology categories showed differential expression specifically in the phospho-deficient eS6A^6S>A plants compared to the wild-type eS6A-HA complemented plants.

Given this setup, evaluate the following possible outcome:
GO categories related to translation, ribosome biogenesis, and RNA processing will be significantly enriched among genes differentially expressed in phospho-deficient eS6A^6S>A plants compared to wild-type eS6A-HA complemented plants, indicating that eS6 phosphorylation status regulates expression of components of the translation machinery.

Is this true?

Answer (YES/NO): NO